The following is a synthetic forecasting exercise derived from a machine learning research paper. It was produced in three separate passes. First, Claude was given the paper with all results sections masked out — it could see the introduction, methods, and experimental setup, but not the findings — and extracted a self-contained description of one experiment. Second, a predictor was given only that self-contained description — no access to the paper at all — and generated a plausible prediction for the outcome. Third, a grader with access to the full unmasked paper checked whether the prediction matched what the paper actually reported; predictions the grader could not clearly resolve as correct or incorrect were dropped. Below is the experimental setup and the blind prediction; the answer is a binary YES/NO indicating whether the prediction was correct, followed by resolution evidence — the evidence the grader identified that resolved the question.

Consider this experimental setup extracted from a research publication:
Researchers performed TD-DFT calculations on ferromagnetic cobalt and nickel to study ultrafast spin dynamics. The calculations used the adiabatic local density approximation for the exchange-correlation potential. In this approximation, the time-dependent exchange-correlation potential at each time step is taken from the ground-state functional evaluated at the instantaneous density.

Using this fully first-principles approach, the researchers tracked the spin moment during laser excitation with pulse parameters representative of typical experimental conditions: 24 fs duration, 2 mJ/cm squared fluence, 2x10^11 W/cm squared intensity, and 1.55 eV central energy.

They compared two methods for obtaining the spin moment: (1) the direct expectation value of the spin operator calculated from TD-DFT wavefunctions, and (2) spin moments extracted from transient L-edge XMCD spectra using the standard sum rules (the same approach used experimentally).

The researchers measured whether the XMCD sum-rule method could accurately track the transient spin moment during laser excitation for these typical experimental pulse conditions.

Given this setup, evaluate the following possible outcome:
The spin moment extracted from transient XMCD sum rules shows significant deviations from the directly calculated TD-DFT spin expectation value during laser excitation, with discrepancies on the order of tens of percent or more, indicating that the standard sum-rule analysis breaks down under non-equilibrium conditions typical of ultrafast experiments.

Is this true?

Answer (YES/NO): NO